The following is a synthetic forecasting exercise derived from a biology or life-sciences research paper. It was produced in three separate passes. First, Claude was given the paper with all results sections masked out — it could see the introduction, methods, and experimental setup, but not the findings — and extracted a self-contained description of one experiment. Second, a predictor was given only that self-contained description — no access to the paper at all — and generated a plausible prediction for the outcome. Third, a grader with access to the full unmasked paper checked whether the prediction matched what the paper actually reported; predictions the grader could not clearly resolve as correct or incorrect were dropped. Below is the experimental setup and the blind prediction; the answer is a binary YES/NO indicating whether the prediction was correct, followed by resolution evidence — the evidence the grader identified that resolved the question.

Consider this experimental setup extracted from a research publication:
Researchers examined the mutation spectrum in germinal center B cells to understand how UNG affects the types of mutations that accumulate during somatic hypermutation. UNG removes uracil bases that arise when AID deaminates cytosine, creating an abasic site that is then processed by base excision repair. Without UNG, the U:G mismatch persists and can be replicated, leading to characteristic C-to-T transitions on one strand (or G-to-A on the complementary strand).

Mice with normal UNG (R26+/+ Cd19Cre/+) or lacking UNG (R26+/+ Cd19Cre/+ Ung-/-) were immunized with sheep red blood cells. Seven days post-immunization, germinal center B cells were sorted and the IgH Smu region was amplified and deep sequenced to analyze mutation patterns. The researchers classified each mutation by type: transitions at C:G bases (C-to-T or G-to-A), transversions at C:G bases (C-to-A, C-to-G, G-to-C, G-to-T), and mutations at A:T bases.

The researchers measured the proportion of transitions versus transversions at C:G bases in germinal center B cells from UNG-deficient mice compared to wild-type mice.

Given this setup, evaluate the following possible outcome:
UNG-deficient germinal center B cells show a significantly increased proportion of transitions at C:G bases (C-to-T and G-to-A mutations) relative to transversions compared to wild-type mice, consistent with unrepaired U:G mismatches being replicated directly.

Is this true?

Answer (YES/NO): YES